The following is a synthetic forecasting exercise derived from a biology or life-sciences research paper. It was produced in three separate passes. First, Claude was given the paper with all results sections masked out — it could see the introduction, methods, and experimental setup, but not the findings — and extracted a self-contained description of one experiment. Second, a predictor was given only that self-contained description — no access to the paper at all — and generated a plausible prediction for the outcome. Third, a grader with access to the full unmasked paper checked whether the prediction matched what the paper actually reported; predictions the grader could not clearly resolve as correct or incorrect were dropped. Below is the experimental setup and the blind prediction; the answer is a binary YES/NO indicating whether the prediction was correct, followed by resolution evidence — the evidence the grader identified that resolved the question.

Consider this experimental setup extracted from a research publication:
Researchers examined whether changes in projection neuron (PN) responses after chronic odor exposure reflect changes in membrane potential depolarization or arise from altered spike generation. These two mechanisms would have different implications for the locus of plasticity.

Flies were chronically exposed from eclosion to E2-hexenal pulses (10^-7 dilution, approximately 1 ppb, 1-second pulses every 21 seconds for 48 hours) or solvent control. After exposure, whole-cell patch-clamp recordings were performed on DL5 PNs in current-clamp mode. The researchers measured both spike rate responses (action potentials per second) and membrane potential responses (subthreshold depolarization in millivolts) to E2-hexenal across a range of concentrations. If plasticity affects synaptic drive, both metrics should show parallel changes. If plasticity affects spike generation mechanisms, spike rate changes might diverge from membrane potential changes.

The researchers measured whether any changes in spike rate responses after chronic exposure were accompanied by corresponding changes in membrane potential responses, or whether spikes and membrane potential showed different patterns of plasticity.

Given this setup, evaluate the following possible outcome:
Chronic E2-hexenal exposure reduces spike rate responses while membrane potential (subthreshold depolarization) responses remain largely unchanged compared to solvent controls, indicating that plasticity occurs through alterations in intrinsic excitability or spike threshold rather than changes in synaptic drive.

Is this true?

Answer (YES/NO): NO